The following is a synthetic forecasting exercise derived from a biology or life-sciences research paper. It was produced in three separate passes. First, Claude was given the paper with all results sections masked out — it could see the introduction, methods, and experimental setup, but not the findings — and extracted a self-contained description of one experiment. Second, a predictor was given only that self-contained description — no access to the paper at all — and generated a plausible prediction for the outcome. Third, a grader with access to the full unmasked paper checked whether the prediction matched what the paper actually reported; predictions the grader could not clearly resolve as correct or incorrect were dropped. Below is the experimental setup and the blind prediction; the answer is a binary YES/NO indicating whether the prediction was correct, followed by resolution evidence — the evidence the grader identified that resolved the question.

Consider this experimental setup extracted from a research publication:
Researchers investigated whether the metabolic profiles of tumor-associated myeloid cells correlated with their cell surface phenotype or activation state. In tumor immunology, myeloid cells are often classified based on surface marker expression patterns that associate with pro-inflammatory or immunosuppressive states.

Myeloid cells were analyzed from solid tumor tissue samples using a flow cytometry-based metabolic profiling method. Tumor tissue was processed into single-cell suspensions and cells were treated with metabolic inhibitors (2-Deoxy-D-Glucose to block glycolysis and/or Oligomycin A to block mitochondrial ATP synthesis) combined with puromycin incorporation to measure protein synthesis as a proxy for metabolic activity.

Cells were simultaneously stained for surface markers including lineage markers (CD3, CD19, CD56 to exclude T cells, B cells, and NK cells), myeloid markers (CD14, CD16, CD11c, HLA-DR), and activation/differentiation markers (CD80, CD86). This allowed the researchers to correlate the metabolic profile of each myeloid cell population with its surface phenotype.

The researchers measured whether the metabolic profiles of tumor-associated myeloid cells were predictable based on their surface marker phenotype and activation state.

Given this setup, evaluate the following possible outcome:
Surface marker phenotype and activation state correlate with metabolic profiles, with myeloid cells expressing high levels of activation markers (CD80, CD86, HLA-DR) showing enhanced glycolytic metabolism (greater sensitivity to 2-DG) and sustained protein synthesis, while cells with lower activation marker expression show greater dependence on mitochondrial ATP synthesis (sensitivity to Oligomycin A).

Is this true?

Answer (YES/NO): NO